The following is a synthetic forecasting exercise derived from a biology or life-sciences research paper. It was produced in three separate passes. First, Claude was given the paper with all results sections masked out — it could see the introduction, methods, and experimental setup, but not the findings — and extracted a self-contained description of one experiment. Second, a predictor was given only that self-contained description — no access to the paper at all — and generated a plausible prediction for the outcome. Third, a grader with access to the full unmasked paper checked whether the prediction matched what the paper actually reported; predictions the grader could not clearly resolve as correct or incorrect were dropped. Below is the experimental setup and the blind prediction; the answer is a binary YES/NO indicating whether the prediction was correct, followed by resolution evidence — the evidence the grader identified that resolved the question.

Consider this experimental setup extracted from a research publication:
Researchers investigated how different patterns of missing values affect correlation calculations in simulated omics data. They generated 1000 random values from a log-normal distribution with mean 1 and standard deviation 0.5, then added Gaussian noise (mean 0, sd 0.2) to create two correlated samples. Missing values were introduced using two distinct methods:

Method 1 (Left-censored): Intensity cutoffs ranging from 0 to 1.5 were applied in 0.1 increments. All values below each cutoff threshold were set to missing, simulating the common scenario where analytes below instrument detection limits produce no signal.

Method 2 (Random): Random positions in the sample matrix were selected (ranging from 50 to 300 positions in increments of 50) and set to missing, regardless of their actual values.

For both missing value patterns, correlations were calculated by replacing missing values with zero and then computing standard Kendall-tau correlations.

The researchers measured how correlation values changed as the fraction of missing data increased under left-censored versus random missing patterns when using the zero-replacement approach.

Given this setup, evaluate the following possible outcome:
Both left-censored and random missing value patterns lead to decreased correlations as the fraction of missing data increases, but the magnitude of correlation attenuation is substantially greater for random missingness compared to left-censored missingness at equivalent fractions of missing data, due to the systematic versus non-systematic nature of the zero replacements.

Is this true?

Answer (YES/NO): NO